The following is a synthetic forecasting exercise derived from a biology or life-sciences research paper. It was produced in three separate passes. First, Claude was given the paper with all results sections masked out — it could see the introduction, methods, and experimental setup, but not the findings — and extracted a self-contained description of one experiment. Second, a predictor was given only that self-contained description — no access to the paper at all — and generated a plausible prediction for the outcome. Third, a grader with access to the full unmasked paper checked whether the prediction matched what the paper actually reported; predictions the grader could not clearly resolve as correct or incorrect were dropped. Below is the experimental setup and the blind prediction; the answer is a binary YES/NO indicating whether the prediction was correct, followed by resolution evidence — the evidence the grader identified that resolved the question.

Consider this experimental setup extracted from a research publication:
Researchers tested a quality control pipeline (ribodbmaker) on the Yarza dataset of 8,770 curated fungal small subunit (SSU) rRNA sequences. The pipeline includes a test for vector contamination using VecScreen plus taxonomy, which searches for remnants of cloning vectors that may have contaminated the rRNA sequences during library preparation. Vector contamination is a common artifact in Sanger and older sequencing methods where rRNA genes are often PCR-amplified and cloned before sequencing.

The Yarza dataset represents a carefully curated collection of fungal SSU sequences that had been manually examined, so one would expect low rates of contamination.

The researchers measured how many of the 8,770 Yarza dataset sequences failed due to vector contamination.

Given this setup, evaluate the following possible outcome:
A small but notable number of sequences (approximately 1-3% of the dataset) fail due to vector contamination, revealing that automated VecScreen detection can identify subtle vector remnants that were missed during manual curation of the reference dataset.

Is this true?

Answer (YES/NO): NO